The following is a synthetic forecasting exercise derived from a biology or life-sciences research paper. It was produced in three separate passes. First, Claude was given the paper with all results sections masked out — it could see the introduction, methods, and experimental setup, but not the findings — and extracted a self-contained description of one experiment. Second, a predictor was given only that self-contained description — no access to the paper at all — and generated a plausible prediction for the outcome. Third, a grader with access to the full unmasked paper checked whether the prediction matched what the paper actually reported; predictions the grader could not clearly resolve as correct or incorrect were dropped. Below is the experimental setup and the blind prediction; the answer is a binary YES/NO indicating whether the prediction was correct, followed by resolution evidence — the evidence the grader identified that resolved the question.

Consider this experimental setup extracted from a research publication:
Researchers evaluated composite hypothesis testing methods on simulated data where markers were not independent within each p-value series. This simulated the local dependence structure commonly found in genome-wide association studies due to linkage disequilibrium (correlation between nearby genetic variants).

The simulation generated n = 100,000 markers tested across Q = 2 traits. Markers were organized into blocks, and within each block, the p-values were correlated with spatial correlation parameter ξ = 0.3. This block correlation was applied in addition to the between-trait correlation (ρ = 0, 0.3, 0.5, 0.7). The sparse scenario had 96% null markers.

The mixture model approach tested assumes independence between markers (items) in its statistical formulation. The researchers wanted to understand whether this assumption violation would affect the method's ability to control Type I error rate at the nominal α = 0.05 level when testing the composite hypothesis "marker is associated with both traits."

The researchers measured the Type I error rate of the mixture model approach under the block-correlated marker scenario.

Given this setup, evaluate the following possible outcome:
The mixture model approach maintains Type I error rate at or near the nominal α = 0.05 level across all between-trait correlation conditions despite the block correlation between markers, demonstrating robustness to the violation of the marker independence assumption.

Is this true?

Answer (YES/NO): YES